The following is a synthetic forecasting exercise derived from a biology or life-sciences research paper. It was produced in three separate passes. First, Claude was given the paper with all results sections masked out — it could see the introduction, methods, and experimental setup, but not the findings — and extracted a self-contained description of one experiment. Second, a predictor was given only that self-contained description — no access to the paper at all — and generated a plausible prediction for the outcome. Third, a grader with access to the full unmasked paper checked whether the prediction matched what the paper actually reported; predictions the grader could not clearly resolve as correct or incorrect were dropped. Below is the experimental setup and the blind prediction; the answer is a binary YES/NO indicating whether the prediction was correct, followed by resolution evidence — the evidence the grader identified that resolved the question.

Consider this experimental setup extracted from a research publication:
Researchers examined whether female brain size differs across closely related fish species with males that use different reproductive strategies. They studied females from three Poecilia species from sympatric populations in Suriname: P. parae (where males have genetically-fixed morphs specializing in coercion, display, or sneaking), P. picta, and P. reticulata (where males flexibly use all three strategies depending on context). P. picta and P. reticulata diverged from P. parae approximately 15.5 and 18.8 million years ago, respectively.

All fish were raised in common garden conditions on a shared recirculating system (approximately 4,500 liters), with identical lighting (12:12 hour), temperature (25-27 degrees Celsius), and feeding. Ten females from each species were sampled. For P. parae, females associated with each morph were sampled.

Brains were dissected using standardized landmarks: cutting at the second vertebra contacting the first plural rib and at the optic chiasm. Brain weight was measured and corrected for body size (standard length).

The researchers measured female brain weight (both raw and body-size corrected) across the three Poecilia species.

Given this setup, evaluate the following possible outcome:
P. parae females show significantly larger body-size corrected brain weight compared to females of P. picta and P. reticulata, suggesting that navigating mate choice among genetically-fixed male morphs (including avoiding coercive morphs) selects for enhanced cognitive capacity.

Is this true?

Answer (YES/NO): NO